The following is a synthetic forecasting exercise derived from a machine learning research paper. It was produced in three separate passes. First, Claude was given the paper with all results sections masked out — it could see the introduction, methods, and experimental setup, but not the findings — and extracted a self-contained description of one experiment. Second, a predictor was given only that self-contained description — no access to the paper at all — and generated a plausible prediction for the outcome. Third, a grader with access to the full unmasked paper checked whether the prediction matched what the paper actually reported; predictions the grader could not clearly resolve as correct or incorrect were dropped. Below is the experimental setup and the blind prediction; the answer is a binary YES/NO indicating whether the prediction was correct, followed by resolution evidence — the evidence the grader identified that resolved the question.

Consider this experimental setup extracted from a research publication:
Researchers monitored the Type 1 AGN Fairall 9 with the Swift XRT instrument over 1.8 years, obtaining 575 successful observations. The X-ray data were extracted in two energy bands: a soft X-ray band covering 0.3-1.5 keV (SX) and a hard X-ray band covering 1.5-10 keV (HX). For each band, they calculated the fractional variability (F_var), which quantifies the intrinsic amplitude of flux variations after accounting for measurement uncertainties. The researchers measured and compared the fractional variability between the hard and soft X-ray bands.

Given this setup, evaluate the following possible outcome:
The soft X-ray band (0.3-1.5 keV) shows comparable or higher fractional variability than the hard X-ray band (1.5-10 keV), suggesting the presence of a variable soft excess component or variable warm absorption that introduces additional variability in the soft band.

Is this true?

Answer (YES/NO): NO